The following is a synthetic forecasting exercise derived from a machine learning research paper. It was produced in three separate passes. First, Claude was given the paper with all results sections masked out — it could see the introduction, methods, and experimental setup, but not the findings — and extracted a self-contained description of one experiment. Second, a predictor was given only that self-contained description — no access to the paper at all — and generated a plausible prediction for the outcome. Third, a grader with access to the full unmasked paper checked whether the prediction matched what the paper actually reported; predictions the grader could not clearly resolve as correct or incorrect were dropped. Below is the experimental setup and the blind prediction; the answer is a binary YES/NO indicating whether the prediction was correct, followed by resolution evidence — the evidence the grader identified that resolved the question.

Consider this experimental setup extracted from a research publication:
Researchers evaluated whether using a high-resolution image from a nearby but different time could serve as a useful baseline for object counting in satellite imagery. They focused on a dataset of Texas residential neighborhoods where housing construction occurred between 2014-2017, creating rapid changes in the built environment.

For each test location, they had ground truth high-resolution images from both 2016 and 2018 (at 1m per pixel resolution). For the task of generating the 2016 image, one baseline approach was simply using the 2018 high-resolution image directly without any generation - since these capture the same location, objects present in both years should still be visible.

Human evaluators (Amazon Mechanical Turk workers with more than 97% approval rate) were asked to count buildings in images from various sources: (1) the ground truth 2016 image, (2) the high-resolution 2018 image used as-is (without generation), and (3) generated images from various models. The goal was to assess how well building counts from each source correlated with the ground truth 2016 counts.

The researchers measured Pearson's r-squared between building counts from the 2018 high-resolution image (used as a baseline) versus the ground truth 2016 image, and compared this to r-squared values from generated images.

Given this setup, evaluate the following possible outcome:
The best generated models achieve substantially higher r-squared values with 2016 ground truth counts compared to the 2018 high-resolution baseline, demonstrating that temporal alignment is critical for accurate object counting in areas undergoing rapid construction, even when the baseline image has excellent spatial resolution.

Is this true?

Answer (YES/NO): YES